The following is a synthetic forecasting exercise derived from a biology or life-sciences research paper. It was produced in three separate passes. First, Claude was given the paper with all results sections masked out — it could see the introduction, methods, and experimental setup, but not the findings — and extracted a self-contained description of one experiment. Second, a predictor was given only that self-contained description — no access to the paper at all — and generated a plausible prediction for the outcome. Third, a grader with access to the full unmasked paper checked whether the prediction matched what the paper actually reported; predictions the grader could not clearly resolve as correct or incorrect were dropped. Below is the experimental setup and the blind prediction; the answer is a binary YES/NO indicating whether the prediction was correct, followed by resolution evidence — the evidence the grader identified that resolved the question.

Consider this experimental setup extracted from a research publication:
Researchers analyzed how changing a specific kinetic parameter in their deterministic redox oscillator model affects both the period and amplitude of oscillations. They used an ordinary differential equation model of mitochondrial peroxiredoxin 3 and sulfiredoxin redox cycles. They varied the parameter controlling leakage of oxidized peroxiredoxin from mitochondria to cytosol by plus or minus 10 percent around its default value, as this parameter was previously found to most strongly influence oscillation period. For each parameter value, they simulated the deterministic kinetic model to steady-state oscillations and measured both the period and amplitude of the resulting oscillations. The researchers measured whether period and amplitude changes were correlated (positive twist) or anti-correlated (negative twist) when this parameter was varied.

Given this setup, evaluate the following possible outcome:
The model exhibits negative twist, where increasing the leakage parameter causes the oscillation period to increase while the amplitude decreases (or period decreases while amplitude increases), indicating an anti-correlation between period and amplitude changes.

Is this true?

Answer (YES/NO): NO